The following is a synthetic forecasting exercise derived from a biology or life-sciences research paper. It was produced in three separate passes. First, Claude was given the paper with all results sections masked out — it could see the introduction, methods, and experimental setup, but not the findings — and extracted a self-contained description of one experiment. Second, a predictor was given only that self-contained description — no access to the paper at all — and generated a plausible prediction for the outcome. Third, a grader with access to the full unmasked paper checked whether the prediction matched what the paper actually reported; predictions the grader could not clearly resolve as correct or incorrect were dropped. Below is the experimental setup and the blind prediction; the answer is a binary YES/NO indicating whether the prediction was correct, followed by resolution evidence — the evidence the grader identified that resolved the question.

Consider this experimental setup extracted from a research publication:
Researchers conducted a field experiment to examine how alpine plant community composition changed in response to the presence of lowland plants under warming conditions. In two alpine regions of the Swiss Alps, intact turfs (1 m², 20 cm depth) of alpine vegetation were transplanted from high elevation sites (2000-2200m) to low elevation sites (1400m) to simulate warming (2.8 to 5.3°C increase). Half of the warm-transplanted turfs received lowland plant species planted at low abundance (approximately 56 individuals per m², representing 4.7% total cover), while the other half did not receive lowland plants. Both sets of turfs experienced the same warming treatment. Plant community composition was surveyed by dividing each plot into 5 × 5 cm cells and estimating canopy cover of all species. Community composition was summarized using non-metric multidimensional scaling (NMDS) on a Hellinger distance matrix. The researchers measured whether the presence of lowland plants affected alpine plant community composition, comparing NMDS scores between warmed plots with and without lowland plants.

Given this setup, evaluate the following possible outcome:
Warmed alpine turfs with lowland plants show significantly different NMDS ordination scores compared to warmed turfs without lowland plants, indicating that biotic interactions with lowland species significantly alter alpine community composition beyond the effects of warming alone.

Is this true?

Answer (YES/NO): NO